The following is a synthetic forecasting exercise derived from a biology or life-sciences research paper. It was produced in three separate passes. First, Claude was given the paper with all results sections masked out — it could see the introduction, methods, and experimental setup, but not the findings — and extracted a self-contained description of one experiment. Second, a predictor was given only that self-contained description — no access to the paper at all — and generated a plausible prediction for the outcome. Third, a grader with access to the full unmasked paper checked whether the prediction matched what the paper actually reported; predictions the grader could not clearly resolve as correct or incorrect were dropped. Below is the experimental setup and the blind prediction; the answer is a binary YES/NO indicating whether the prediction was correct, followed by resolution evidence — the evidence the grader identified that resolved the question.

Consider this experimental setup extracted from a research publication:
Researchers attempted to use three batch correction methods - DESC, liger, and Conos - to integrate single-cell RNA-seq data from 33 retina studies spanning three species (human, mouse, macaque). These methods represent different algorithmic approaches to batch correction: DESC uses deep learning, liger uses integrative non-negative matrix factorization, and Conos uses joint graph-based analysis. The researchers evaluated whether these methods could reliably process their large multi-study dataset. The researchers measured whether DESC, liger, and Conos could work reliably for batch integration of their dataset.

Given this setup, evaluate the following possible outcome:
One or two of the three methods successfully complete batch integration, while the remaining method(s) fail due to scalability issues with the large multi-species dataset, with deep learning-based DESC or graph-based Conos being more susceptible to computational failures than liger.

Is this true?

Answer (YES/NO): NO